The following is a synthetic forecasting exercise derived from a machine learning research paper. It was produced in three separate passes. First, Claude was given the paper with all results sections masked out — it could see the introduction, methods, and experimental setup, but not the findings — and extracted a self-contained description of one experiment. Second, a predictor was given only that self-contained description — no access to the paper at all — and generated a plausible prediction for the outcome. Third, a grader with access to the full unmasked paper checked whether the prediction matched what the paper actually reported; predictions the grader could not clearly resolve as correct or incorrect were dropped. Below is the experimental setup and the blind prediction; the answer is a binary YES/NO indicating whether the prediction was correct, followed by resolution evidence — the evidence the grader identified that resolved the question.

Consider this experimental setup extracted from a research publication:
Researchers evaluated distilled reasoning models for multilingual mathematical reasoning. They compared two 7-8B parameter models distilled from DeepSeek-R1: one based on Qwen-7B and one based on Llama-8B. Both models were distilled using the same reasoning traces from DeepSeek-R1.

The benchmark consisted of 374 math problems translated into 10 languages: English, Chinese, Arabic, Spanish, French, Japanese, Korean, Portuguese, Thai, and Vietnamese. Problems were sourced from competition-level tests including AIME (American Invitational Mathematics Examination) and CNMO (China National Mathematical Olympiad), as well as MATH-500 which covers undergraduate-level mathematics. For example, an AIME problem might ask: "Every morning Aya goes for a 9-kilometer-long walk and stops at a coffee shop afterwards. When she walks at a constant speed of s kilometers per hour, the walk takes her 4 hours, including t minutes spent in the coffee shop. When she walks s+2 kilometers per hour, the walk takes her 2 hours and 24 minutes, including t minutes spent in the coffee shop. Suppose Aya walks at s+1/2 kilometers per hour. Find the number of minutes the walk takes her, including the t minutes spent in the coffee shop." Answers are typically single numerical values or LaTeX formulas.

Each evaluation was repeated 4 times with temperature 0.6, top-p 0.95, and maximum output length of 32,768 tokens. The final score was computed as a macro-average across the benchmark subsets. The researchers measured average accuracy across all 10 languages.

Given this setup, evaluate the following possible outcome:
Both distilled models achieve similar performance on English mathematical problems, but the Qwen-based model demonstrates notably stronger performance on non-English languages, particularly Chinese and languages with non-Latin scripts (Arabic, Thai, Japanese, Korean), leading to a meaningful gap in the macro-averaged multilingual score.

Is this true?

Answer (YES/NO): NO